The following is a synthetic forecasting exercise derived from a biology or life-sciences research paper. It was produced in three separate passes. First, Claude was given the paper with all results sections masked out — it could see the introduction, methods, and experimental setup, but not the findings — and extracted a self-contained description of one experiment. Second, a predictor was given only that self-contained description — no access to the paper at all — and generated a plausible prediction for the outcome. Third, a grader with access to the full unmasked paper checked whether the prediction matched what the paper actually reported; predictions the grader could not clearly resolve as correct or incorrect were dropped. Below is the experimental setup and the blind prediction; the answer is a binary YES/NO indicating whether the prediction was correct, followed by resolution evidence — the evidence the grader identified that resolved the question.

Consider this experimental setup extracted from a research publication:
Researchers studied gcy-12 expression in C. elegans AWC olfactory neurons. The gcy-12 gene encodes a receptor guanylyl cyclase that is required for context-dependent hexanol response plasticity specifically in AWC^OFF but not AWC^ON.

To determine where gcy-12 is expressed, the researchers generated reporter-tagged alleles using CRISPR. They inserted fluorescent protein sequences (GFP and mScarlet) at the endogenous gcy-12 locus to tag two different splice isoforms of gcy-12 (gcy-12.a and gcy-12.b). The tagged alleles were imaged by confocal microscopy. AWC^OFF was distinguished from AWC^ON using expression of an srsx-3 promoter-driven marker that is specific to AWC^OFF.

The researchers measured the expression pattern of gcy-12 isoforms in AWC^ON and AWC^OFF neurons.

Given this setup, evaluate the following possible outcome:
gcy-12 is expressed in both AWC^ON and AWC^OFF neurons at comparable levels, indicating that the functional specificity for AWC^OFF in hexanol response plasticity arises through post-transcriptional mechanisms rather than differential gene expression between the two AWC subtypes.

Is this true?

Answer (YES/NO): NO